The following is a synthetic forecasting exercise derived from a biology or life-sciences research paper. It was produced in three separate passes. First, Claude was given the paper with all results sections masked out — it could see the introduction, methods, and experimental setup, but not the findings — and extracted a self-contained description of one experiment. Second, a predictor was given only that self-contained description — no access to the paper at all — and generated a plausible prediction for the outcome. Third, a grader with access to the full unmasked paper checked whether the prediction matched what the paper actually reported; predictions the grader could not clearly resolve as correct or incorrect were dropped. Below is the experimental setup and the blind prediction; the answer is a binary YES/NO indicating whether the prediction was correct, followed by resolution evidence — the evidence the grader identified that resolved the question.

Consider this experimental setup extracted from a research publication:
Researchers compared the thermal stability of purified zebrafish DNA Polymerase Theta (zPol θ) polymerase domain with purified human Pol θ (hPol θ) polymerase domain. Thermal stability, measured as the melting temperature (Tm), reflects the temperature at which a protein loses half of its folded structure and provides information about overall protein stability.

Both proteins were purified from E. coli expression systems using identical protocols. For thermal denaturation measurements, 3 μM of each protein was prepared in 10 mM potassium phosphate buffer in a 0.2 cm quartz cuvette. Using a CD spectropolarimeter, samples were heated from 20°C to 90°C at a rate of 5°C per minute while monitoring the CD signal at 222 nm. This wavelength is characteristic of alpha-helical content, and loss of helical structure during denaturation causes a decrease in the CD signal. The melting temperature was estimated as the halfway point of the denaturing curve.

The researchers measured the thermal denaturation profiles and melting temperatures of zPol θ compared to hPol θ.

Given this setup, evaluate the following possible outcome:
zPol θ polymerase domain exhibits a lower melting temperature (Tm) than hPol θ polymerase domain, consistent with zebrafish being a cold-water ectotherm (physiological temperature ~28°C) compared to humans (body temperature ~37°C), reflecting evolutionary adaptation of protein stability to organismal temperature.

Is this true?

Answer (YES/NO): NO